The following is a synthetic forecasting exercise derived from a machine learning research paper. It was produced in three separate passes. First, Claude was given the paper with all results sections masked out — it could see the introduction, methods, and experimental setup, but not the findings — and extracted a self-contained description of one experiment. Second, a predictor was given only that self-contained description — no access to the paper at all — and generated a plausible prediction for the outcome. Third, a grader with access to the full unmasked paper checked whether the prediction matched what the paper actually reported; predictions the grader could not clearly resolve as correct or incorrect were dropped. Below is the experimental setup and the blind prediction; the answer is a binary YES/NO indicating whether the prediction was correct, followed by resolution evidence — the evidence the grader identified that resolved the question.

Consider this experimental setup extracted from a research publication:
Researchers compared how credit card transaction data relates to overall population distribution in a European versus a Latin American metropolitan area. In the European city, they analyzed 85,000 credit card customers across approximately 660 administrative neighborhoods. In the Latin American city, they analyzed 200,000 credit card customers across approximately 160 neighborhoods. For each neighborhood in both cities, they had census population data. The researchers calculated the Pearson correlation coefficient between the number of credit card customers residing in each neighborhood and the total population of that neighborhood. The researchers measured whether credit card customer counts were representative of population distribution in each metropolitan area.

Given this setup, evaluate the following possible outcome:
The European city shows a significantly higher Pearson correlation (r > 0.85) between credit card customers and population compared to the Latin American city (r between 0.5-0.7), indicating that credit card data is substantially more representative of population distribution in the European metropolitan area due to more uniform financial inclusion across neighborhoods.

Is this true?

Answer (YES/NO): NO